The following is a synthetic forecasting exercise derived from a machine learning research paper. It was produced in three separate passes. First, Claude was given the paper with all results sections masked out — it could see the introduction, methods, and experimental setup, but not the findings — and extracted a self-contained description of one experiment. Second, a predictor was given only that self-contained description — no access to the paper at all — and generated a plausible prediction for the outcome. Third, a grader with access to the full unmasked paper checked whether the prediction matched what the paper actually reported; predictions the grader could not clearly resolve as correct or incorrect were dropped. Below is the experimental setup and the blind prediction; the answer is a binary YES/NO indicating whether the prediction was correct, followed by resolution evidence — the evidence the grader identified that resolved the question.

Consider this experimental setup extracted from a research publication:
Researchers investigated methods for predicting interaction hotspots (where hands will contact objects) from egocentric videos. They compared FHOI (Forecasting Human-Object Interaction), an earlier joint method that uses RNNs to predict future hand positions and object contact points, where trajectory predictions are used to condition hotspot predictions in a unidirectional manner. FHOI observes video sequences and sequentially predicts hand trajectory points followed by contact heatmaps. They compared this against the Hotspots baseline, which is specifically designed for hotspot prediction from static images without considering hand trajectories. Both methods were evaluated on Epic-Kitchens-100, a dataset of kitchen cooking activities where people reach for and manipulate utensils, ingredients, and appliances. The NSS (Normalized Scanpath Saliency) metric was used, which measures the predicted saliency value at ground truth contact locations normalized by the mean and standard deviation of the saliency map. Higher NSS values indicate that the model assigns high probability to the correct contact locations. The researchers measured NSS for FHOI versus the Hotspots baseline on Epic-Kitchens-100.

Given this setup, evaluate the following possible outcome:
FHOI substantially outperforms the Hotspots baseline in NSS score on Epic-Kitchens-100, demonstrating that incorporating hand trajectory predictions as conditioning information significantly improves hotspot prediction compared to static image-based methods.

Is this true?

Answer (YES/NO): NO